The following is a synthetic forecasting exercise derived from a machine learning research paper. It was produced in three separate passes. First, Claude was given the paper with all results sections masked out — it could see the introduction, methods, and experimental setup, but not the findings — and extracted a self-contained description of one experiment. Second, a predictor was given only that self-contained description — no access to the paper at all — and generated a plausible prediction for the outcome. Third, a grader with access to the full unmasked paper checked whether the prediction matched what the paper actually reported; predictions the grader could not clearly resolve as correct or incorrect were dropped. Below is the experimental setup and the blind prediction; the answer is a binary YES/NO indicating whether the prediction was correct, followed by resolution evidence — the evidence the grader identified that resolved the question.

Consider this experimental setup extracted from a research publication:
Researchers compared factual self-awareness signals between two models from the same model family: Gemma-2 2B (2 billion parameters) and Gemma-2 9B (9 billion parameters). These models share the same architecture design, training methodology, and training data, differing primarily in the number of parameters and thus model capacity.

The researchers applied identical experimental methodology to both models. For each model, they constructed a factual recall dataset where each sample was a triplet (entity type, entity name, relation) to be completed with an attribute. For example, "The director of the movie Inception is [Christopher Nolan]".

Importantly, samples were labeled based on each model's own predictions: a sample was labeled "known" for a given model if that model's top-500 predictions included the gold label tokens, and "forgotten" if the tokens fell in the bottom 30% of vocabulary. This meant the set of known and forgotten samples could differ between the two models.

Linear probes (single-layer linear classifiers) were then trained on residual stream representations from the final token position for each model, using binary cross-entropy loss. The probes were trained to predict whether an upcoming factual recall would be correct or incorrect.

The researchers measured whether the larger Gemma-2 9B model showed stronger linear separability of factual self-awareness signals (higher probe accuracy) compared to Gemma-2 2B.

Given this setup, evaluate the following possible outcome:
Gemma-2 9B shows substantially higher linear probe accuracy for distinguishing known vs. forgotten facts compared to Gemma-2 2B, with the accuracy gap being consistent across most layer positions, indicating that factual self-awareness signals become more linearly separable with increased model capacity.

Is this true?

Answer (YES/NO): NO